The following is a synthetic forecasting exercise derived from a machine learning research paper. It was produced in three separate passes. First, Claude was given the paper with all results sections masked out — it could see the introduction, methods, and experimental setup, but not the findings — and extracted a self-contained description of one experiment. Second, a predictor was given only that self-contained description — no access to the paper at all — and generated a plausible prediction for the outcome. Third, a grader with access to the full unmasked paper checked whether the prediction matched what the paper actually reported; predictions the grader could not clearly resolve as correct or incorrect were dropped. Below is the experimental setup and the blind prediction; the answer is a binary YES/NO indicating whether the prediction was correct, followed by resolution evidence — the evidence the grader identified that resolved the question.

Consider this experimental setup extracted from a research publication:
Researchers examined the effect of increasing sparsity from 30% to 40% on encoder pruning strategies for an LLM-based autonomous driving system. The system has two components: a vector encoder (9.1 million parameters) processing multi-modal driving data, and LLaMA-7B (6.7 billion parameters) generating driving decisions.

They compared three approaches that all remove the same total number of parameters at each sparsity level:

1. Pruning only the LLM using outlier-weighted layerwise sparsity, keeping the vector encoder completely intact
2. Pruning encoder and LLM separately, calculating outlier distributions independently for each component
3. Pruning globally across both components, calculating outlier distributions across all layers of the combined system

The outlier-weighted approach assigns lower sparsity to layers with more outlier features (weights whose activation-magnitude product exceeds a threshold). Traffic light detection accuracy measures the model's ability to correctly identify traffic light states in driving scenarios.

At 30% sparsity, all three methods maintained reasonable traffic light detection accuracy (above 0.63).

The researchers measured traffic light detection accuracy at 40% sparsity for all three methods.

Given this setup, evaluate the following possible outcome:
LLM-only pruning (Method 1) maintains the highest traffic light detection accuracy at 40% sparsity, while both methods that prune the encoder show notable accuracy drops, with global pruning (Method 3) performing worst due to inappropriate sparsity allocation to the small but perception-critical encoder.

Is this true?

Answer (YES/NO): NO